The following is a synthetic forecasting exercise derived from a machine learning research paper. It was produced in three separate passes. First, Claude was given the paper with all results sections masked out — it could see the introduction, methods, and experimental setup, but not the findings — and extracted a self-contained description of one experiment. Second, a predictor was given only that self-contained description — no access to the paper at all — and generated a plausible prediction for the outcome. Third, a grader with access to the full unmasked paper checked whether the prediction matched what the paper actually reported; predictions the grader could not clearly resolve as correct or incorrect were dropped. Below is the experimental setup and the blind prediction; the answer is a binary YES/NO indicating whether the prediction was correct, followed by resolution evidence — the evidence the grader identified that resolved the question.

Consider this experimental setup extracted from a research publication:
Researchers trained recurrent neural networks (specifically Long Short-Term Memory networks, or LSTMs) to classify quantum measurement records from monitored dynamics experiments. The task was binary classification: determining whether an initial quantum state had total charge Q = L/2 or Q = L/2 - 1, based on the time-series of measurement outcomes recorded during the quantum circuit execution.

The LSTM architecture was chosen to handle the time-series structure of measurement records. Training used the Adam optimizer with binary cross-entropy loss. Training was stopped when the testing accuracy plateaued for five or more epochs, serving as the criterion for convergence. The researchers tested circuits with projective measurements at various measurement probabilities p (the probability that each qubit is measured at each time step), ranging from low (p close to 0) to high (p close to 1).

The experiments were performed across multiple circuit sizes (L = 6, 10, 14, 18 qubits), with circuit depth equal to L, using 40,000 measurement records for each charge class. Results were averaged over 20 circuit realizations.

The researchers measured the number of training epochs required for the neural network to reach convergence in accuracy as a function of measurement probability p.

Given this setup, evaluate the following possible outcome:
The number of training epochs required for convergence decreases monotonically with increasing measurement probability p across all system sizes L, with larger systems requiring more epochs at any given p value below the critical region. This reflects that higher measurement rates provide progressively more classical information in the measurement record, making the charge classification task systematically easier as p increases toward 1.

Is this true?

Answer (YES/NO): NO